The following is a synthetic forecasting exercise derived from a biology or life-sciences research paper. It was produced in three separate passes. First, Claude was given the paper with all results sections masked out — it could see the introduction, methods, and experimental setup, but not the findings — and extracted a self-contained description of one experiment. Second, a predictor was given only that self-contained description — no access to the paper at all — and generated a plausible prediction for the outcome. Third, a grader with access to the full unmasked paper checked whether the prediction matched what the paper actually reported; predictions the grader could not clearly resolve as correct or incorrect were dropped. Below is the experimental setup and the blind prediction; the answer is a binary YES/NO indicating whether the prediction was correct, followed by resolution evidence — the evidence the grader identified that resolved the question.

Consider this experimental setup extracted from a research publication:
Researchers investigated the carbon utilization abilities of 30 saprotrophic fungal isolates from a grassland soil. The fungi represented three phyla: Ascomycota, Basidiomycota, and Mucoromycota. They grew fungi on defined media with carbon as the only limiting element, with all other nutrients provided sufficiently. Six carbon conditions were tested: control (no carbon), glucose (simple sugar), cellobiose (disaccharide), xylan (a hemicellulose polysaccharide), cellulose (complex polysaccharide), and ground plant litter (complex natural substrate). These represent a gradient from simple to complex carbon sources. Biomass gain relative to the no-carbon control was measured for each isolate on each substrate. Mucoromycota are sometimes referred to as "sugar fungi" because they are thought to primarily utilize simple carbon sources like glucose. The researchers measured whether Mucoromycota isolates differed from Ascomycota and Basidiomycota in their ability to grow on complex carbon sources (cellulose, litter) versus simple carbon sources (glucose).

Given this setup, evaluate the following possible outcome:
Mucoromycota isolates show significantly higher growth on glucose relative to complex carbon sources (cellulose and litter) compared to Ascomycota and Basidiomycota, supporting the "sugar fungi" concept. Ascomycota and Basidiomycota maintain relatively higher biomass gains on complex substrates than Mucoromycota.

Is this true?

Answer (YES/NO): YES